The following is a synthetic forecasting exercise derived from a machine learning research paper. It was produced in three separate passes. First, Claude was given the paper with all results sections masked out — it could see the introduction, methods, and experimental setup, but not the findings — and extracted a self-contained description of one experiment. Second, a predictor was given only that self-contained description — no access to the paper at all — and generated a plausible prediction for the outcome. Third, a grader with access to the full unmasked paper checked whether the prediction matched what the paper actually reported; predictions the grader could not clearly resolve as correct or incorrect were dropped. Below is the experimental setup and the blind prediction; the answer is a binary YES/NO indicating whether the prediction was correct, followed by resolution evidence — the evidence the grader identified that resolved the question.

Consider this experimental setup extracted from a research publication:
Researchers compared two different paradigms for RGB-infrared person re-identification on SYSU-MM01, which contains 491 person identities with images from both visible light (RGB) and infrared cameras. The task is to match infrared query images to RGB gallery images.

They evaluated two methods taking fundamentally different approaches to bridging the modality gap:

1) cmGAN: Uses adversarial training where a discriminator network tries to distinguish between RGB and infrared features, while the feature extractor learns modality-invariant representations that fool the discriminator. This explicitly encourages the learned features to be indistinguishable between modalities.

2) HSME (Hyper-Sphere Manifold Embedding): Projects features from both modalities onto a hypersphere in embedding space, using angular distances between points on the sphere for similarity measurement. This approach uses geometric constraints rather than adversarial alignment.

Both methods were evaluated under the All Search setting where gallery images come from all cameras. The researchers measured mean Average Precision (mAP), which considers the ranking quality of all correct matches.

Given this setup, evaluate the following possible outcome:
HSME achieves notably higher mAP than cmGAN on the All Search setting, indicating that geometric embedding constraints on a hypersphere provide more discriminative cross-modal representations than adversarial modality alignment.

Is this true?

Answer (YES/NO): NO